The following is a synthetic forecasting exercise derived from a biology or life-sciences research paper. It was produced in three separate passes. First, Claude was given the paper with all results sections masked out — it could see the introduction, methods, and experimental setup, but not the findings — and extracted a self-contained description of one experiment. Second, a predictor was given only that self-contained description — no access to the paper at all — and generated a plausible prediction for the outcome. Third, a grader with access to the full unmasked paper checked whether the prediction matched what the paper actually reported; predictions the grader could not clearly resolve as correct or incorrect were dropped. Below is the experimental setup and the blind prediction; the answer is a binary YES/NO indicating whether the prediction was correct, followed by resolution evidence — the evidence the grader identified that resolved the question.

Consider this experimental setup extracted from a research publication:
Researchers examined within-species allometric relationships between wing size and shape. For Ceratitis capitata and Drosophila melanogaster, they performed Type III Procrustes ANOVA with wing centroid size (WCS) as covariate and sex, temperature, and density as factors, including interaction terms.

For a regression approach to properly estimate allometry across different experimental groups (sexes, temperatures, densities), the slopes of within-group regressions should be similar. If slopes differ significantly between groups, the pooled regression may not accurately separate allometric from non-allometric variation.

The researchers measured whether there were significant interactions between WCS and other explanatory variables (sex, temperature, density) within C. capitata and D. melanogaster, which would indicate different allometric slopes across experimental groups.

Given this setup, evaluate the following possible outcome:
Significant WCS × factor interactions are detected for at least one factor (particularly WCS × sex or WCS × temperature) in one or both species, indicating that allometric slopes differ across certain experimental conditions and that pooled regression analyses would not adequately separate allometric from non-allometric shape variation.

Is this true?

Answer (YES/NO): YES